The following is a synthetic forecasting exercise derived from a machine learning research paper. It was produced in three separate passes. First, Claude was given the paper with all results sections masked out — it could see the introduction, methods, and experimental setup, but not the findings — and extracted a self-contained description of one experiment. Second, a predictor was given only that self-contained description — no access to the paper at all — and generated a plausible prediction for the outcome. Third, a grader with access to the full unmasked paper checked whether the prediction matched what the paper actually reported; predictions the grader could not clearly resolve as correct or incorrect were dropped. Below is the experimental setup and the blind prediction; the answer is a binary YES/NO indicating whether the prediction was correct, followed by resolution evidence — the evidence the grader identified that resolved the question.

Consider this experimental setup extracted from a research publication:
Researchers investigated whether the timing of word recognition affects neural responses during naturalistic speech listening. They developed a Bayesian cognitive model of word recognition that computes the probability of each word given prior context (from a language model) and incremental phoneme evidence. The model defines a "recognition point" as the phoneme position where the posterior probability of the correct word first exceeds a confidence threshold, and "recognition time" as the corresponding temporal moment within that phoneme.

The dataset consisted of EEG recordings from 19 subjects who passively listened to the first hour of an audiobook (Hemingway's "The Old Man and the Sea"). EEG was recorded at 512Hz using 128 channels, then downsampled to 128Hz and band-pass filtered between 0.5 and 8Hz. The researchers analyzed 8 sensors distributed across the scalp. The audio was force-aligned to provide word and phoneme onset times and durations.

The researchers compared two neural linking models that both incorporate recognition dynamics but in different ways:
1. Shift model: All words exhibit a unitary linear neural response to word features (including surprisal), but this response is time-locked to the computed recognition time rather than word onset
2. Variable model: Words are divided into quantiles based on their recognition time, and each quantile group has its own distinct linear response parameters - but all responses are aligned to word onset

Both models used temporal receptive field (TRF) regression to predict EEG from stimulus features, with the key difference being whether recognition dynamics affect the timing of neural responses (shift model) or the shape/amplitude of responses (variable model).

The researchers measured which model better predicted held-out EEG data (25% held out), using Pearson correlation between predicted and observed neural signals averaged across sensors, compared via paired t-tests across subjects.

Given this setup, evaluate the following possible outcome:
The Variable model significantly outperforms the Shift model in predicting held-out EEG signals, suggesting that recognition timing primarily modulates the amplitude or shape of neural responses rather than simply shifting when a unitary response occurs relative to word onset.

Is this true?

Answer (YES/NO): YES